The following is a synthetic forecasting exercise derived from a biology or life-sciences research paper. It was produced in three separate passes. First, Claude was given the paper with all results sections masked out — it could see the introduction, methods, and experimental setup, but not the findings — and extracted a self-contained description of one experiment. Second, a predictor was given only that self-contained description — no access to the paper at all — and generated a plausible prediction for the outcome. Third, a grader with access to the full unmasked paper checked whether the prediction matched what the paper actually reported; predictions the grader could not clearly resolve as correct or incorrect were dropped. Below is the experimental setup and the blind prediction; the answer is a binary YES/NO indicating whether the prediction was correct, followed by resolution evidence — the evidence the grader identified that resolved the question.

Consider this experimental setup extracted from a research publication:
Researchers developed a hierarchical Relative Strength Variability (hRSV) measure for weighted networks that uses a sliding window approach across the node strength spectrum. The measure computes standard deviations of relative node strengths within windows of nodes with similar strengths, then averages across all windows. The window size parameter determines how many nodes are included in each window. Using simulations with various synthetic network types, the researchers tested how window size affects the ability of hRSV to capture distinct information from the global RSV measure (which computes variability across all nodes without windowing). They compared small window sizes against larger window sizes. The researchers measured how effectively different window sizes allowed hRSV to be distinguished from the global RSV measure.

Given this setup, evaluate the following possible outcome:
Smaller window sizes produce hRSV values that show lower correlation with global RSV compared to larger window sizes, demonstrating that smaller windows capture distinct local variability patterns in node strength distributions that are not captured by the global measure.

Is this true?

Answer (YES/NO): YES